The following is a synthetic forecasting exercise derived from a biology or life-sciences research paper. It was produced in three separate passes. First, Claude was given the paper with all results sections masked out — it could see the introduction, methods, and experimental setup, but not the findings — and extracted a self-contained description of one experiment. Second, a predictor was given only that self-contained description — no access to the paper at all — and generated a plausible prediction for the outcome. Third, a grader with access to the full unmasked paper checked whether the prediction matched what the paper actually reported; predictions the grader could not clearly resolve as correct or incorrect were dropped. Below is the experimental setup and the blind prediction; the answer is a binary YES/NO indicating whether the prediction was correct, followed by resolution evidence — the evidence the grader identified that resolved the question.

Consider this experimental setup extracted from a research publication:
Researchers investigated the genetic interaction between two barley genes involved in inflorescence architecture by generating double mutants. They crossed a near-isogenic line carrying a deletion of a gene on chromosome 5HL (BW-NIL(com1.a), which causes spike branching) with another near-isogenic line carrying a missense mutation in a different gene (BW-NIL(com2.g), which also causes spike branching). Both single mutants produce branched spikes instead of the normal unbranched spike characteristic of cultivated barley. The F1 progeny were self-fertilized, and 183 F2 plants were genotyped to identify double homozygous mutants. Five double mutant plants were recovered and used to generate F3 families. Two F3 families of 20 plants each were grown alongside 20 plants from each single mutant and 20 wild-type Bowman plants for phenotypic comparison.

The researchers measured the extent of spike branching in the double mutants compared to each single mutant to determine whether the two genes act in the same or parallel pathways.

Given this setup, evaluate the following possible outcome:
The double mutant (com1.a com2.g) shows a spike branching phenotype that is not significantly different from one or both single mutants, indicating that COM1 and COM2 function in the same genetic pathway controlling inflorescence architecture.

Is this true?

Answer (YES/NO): NO